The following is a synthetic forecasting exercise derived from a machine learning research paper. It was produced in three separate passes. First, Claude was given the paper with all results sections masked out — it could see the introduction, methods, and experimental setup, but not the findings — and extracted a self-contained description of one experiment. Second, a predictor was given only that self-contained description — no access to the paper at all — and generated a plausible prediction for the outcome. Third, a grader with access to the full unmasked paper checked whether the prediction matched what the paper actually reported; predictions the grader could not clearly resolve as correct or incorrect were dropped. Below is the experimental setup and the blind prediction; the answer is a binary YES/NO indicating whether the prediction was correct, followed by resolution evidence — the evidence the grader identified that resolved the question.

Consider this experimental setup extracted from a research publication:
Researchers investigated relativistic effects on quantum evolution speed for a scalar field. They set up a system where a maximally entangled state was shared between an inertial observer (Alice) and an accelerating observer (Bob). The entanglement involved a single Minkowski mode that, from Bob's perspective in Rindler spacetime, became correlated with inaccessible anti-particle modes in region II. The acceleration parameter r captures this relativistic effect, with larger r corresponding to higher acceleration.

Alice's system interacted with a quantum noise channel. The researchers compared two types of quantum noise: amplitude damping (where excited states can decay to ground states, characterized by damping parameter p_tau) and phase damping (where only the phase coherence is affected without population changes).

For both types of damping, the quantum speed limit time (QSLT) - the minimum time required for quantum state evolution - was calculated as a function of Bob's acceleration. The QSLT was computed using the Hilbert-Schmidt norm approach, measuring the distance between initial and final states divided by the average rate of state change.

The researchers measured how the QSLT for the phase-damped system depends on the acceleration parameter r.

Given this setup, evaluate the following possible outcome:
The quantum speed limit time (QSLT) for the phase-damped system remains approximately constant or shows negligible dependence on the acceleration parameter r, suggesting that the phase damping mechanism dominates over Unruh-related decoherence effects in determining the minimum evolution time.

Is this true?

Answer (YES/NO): YES